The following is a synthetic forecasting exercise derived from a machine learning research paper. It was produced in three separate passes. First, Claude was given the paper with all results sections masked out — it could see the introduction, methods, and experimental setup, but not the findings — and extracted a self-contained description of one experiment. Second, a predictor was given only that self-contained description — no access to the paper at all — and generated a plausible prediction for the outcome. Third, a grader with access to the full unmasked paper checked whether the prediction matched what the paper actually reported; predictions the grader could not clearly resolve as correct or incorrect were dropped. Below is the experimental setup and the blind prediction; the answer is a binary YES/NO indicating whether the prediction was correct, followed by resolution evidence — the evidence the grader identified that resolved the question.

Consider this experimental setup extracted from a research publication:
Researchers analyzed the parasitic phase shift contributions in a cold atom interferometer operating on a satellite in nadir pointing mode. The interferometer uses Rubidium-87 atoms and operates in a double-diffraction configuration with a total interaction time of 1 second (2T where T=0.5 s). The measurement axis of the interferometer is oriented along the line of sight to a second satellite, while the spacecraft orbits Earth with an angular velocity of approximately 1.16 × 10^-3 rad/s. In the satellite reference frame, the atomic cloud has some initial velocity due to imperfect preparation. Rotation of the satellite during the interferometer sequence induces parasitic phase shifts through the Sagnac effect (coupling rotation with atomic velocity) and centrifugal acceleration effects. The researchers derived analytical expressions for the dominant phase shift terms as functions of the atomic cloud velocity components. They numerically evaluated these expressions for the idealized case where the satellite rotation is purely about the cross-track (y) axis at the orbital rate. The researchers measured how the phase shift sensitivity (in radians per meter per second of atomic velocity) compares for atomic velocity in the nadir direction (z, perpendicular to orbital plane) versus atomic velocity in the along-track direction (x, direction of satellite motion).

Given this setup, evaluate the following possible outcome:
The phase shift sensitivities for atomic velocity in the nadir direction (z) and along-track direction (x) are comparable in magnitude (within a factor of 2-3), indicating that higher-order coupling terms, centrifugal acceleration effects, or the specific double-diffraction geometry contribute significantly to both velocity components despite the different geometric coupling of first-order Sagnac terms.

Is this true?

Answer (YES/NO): NO